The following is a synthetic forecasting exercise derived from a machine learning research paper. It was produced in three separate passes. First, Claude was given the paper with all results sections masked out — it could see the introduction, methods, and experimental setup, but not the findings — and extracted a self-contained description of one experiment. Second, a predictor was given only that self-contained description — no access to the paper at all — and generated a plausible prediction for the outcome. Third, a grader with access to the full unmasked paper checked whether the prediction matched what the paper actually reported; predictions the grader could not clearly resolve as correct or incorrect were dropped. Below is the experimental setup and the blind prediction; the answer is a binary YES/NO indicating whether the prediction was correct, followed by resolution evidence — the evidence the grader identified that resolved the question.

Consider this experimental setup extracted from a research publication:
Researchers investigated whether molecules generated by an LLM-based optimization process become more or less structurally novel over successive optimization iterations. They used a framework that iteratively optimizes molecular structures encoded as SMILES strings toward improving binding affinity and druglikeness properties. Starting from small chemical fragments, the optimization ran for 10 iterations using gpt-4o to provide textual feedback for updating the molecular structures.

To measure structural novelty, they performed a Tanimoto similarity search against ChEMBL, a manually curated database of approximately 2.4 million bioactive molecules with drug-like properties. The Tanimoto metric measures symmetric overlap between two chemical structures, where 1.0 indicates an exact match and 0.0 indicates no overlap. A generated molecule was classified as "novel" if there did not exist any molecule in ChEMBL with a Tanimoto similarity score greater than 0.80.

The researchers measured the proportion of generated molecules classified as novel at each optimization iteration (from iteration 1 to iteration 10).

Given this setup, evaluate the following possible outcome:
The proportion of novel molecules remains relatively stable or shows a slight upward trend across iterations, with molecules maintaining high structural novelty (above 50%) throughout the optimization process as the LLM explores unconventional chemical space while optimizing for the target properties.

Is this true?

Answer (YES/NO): NO